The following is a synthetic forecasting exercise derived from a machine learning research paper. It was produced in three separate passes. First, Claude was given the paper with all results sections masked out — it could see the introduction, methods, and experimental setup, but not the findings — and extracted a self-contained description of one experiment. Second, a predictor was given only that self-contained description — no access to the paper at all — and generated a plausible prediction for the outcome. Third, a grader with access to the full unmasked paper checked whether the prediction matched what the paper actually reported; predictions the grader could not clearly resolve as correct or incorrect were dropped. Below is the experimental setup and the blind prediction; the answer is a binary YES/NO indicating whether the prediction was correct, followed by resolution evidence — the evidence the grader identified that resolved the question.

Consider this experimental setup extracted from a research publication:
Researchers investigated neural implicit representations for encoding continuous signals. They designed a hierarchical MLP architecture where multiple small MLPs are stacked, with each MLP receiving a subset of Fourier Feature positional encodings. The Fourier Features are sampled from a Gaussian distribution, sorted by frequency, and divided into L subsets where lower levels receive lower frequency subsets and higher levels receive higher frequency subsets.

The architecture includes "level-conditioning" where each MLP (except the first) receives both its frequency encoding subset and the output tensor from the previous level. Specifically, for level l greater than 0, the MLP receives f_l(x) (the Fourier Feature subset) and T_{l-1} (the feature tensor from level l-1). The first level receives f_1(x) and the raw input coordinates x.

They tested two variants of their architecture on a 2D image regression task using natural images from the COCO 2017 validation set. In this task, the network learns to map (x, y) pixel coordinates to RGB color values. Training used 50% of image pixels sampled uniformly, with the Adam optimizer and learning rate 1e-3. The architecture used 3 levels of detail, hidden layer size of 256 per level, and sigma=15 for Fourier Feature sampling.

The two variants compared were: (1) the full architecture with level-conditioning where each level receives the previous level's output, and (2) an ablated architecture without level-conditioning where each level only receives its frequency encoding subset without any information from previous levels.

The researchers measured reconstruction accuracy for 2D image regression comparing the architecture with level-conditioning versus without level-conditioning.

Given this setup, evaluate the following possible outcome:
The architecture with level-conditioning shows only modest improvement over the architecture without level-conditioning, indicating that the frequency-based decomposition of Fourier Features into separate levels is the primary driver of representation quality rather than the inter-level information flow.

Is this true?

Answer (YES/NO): NO